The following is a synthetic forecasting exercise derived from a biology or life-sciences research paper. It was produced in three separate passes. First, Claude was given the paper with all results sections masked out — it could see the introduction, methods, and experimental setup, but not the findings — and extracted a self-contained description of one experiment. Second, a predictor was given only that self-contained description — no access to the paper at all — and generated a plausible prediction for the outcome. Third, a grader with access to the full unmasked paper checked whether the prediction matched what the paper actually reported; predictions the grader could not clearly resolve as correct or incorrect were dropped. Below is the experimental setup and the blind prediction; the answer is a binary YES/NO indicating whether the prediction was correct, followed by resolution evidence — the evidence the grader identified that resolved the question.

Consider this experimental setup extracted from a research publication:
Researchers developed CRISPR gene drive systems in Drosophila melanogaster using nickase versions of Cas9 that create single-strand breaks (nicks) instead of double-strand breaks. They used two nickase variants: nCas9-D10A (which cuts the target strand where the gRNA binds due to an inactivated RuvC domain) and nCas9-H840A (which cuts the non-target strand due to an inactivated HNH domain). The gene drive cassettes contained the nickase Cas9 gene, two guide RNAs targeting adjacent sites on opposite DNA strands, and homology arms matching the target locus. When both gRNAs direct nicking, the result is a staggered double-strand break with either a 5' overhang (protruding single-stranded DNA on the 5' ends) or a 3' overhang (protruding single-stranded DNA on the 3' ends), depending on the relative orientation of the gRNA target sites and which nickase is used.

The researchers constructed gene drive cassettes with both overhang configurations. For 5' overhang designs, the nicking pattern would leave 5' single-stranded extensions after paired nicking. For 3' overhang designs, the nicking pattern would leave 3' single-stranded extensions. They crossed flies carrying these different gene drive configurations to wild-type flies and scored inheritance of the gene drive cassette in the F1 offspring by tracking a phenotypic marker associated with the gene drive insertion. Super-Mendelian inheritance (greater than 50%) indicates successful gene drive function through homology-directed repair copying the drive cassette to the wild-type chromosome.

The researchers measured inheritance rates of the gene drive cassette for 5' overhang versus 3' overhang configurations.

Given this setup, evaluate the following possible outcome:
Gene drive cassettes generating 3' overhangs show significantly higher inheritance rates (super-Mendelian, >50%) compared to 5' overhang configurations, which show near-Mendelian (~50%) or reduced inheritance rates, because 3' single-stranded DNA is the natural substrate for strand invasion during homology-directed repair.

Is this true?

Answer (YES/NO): NO